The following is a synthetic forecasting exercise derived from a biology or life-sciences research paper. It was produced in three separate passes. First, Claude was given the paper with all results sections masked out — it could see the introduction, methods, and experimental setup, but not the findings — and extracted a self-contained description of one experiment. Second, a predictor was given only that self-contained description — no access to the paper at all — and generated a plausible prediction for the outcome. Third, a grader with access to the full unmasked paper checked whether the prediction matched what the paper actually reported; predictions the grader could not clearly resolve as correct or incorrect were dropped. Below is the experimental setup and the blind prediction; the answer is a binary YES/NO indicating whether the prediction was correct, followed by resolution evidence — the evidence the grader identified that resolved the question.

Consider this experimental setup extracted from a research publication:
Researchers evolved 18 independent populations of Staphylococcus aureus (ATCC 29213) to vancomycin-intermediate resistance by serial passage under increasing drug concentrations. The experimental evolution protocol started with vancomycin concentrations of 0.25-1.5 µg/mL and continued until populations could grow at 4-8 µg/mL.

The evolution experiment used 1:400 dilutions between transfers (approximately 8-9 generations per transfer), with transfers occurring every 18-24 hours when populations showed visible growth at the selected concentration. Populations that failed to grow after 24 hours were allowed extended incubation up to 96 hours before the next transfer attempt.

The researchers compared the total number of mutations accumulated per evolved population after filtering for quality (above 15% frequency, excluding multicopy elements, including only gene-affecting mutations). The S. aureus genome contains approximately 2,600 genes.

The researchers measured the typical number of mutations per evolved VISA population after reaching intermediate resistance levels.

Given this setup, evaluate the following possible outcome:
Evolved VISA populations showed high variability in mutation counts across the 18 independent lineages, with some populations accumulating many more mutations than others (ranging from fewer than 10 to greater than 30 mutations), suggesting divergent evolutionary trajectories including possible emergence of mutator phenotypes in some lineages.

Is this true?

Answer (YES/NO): NO